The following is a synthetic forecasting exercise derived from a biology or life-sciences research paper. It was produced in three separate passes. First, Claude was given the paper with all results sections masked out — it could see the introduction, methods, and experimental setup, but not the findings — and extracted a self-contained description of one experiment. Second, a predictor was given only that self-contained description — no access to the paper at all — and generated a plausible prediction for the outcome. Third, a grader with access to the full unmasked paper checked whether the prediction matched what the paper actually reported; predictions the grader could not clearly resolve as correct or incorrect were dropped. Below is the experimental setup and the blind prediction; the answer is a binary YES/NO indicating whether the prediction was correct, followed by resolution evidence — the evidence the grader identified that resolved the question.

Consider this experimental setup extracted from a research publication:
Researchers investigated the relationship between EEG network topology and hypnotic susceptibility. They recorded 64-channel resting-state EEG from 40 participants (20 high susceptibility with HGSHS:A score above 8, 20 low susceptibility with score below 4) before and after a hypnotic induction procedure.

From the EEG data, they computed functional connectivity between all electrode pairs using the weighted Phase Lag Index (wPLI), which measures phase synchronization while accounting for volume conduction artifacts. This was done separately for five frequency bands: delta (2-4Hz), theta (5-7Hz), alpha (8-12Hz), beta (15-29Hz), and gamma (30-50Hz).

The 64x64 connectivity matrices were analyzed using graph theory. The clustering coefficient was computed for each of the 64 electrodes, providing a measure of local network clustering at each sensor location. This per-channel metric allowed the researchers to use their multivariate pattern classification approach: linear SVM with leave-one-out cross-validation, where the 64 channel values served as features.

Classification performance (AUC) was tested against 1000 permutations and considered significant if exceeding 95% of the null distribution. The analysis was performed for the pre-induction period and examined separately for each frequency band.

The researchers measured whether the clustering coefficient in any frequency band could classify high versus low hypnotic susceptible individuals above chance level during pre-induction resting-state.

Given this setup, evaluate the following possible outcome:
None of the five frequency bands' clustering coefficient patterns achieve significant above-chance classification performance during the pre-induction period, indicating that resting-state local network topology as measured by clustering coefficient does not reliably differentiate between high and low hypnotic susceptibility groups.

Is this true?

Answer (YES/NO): NO